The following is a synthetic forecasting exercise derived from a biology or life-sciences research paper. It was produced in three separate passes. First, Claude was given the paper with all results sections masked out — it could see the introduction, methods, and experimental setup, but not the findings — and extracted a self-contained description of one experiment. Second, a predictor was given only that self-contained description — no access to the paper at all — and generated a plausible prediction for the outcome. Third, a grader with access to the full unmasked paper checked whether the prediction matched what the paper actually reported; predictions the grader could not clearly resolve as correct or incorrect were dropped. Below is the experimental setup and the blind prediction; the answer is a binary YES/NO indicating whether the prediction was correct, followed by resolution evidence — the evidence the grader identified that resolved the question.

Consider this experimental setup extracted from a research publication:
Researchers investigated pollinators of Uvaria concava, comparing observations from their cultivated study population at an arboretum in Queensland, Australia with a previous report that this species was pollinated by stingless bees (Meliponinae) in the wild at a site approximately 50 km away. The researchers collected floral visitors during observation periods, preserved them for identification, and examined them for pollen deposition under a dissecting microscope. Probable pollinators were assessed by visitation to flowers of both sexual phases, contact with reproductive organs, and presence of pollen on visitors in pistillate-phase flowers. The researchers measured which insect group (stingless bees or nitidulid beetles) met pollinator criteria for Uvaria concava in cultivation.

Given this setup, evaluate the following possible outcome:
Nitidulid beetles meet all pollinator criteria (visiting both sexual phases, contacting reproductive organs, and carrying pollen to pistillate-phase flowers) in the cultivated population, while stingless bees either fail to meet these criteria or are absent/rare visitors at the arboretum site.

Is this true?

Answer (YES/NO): YES